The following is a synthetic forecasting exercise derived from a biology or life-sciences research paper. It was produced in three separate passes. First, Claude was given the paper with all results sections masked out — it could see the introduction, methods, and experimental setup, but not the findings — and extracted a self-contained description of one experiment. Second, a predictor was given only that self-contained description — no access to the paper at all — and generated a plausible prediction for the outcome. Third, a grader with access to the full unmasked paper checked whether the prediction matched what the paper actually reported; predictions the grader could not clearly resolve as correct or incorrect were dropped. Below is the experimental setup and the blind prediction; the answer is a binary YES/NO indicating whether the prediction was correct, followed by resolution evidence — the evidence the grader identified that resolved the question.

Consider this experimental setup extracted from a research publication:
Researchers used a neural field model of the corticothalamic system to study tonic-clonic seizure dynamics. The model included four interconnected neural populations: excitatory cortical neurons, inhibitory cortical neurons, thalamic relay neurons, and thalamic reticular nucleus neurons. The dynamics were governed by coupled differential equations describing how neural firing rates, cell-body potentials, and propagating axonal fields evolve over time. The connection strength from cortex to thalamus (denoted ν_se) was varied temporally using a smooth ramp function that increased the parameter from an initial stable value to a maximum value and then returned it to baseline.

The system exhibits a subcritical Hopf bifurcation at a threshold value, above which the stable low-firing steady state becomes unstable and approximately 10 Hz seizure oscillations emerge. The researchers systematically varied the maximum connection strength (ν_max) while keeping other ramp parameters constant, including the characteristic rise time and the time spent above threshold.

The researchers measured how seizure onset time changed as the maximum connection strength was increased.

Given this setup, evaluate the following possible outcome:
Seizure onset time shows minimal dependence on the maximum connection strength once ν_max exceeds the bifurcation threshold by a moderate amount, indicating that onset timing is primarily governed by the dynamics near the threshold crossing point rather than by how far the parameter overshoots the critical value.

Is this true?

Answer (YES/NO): NO